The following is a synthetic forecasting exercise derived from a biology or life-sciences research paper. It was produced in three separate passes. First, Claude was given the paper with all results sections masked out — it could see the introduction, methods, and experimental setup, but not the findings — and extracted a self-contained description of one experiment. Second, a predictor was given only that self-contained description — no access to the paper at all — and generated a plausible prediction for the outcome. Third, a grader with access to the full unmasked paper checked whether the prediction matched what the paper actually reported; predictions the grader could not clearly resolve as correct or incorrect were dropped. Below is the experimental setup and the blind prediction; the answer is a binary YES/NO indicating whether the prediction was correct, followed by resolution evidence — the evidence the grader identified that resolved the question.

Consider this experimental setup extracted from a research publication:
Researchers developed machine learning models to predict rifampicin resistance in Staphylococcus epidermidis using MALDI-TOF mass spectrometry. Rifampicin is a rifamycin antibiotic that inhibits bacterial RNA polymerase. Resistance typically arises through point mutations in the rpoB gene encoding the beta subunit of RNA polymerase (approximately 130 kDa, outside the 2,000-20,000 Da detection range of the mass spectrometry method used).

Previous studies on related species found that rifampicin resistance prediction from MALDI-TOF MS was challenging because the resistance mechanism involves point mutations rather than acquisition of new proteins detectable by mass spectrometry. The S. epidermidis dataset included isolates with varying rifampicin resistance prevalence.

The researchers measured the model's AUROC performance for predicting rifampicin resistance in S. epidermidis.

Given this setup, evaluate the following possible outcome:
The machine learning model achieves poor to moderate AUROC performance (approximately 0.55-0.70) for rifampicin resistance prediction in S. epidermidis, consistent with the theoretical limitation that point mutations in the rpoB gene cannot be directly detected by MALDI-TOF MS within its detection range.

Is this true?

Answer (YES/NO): NO